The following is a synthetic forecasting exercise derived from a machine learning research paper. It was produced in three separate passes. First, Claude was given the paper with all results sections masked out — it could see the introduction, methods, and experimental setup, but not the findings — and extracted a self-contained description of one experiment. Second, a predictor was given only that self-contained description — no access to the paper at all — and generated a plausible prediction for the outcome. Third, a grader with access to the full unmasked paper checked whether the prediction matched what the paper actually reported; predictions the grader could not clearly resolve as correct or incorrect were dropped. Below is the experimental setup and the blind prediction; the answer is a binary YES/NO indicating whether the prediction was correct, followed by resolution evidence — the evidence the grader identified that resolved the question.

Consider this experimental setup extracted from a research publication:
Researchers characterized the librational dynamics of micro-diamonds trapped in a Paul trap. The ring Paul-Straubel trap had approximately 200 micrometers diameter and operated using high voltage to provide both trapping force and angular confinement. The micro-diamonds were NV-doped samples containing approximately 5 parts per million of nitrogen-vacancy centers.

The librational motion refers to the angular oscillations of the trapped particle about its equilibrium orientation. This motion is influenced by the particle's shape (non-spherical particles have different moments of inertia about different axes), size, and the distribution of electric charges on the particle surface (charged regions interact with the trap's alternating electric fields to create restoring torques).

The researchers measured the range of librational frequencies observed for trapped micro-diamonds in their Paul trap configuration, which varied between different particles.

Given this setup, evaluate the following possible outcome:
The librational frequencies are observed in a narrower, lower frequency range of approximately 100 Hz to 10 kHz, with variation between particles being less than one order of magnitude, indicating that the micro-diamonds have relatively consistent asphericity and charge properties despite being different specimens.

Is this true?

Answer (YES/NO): NO